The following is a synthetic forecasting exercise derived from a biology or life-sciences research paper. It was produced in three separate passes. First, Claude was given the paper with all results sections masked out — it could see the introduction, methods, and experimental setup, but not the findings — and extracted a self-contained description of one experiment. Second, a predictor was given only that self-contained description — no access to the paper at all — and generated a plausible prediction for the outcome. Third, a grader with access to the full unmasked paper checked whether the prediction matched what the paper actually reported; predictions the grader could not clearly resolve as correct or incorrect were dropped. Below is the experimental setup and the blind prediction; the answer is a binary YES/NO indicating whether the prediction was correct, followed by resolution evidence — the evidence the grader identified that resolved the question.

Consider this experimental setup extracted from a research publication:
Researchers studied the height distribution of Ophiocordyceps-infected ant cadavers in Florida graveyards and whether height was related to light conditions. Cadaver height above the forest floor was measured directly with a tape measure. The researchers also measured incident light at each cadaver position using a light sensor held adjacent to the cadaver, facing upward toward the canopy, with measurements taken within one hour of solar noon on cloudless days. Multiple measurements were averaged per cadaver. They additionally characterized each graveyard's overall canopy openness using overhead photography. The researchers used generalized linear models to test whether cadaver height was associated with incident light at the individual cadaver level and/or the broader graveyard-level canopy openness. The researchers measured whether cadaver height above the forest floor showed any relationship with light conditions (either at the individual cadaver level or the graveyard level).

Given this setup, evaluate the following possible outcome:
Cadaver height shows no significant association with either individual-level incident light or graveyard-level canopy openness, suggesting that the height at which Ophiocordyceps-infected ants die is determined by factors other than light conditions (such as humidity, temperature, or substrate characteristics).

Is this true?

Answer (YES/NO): NO